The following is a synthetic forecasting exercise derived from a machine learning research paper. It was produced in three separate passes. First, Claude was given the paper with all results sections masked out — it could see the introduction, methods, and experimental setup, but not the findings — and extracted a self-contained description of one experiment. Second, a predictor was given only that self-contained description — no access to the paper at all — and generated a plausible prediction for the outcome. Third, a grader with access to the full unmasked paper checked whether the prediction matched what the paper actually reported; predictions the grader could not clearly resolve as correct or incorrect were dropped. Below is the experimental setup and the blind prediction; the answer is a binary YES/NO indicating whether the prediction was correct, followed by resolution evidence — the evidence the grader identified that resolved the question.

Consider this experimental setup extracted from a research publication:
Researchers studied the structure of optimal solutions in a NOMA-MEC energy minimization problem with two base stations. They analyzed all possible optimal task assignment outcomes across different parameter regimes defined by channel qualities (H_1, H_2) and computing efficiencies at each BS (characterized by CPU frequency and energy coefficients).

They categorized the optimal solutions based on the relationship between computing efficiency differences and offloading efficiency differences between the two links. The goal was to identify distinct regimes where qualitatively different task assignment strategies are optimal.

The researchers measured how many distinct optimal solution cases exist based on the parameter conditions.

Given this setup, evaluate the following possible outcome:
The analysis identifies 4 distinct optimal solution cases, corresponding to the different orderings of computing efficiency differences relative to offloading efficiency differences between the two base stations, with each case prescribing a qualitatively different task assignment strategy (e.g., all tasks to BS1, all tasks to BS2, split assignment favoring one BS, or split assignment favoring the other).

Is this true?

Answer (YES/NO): NO